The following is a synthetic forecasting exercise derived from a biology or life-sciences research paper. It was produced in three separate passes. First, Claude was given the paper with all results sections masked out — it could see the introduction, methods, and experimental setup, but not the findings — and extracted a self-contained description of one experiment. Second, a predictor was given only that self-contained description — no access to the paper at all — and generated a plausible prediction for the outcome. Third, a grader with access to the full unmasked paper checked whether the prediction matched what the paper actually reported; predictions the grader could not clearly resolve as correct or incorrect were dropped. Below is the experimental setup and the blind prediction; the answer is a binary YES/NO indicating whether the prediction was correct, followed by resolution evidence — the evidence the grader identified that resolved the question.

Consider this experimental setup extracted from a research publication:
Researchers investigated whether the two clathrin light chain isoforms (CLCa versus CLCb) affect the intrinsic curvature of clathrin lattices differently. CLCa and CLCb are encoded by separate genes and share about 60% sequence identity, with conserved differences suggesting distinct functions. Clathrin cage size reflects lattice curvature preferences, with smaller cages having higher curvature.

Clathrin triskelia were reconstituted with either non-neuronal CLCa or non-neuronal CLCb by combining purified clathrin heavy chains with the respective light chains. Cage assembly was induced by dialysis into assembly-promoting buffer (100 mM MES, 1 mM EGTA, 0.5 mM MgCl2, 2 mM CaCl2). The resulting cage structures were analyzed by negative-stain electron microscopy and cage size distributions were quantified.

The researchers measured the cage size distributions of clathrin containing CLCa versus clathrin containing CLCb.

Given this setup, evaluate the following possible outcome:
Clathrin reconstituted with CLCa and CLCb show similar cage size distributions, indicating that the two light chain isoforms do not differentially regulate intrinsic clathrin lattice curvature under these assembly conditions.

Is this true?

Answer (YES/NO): YES